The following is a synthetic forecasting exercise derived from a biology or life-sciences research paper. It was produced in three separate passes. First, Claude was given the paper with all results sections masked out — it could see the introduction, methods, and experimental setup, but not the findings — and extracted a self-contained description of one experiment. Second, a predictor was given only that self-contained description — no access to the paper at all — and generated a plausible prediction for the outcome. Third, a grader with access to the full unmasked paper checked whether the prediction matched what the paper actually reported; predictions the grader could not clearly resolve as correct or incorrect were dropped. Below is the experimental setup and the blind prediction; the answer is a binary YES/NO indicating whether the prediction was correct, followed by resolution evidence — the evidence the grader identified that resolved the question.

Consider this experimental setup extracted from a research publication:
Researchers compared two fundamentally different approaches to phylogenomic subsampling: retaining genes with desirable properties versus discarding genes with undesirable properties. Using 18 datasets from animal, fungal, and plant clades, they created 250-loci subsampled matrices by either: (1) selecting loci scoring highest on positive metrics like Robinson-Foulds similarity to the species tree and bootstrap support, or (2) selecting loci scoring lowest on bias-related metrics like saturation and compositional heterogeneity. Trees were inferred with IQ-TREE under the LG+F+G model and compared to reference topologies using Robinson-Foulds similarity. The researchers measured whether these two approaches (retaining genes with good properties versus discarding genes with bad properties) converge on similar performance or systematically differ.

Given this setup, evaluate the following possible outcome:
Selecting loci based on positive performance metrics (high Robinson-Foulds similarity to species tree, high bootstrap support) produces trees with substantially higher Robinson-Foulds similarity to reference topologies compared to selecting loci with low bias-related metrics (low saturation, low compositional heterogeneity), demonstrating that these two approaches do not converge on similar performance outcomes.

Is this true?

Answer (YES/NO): YES